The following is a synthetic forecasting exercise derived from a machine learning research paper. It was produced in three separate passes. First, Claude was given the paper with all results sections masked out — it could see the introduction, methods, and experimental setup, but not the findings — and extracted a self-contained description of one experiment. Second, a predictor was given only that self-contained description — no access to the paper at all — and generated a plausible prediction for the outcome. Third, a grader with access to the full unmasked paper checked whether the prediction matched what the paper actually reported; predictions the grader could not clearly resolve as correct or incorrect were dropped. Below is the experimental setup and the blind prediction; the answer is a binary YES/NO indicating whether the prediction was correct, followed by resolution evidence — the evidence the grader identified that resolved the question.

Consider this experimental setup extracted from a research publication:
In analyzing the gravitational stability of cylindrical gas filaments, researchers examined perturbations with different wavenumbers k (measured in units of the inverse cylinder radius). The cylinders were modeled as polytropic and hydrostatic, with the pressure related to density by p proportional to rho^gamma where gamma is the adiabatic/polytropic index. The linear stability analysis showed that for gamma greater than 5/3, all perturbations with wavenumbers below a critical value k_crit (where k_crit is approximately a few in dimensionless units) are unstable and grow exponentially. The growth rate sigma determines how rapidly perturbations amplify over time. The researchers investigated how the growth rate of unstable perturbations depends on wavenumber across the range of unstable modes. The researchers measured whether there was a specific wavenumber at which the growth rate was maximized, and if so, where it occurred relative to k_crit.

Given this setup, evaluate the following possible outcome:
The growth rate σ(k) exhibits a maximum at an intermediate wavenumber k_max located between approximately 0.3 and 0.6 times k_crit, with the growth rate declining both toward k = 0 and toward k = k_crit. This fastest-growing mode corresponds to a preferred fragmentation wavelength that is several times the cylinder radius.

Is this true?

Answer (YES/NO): YES